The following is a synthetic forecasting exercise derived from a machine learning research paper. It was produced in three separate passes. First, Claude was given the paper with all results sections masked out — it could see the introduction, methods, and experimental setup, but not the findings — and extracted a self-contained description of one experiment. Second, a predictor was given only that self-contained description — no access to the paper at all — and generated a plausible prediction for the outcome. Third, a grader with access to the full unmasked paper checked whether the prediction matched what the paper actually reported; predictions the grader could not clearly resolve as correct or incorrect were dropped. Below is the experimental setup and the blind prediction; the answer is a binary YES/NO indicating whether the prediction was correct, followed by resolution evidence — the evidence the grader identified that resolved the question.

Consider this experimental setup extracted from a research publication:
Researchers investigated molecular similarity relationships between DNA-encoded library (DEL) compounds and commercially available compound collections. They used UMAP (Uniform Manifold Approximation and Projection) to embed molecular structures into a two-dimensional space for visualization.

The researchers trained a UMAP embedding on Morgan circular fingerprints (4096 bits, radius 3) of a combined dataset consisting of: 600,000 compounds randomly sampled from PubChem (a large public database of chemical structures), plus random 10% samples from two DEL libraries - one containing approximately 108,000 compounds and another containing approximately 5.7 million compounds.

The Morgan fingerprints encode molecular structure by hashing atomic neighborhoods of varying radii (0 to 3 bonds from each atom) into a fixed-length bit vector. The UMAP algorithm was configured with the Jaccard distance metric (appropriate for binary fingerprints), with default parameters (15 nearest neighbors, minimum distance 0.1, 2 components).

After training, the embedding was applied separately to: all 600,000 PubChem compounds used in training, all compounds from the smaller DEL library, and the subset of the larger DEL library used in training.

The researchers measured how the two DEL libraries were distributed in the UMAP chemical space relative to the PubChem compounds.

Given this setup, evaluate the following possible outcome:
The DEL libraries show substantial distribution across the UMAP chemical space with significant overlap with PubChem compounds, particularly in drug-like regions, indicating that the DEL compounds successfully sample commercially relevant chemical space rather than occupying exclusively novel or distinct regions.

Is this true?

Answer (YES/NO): NO